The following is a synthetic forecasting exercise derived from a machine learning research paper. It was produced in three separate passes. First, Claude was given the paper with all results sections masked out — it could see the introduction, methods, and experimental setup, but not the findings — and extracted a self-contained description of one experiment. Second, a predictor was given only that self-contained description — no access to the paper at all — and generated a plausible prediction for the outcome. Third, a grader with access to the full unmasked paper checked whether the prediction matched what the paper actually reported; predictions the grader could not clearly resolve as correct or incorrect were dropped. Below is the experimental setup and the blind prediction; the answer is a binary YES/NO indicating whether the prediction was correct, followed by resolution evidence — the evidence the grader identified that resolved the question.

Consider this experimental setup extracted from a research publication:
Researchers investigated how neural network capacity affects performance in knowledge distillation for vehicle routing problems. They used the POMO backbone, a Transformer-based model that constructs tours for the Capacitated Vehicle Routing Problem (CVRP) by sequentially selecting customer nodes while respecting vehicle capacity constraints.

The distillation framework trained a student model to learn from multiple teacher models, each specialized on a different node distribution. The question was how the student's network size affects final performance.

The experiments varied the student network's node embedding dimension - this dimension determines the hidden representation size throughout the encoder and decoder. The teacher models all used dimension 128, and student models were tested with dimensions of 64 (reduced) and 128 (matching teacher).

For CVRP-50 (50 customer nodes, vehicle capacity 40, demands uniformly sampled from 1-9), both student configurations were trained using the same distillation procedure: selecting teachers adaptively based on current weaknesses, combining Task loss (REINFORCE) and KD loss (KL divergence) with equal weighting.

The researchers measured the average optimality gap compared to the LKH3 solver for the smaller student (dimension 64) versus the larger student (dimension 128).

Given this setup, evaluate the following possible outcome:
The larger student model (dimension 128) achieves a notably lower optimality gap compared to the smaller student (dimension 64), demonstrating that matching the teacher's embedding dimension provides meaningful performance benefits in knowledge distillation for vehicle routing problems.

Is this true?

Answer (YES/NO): YES